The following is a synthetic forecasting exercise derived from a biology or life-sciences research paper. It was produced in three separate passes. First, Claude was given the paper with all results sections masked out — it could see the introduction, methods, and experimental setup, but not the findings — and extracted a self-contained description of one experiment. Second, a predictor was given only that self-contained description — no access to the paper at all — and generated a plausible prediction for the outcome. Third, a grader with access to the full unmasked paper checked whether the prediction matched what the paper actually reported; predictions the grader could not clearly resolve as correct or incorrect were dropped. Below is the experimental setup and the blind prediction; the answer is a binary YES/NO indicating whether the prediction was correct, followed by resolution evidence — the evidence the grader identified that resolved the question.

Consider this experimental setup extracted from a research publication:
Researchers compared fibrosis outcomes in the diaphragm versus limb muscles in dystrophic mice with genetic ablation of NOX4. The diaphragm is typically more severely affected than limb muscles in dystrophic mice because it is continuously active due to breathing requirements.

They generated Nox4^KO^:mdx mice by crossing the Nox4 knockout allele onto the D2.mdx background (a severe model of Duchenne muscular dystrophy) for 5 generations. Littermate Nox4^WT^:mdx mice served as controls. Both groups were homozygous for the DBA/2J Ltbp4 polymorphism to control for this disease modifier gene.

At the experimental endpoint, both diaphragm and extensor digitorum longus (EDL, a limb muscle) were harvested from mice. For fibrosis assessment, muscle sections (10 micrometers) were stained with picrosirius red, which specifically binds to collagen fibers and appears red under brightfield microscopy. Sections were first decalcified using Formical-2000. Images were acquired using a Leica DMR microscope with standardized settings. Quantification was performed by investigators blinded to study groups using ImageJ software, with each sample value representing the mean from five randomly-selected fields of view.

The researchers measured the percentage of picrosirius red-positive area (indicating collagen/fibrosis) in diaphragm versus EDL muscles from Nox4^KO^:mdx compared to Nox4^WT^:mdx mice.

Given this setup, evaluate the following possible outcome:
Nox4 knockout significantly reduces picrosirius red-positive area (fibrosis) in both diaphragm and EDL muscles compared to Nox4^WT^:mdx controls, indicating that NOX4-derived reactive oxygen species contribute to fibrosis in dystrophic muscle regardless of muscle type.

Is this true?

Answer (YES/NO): YES